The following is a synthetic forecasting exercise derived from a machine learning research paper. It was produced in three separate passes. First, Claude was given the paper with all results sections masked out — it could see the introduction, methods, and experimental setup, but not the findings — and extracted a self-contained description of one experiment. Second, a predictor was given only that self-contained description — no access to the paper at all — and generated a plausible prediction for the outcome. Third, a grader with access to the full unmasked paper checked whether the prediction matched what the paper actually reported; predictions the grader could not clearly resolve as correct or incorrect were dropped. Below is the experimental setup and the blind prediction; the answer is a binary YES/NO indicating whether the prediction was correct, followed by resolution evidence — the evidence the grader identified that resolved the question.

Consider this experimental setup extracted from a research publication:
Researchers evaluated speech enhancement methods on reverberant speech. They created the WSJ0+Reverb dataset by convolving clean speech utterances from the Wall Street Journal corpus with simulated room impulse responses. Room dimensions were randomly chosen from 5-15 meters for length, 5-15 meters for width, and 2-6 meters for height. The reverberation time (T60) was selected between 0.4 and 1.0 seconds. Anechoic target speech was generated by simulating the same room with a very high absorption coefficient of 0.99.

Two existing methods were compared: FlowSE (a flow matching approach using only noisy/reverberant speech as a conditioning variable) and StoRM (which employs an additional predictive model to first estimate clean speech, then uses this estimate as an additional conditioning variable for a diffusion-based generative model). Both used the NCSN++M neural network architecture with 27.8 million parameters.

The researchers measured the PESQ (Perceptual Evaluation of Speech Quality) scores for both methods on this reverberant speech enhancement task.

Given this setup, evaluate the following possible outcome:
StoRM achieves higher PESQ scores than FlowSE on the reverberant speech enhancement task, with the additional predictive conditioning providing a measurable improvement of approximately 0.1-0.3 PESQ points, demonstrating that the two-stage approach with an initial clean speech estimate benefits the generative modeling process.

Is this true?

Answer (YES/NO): NO